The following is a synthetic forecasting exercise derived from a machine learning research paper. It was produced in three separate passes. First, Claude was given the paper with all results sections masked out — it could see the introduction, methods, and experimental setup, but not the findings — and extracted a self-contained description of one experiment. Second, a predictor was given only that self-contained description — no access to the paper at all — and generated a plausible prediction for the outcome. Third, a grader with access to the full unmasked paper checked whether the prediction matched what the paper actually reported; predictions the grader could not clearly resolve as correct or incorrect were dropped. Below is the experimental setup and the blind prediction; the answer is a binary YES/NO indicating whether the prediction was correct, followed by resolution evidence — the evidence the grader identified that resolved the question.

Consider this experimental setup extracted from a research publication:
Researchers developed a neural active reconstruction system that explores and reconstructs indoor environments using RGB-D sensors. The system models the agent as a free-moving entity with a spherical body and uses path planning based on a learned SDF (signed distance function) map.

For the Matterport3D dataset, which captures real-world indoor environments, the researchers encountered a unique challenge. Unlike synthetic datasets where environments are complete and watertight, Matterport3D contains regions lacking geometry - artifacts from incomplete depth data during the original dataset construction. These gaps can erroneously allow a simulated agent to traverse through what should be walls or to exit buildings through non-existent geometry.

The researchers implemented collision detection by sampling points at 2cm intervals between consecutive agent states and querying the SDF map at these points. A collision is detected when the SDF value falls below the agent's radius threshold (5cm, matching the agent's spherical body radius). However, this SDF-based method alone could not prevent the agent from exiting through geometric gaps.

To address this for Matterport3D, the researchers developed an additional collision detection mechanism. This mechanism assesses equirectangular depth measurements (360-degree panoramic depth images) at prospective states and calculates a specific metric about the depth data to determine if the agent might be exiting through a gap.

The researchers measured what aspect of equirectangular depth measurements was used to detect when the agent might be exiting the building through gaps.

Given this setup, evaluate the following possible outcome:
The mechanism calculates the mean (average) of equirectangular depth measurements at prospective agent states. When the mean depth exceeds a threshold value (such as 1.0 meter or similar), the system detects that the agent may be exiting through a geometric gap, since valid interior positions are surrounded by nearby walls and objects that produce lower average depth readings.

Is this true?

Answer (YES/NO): NO